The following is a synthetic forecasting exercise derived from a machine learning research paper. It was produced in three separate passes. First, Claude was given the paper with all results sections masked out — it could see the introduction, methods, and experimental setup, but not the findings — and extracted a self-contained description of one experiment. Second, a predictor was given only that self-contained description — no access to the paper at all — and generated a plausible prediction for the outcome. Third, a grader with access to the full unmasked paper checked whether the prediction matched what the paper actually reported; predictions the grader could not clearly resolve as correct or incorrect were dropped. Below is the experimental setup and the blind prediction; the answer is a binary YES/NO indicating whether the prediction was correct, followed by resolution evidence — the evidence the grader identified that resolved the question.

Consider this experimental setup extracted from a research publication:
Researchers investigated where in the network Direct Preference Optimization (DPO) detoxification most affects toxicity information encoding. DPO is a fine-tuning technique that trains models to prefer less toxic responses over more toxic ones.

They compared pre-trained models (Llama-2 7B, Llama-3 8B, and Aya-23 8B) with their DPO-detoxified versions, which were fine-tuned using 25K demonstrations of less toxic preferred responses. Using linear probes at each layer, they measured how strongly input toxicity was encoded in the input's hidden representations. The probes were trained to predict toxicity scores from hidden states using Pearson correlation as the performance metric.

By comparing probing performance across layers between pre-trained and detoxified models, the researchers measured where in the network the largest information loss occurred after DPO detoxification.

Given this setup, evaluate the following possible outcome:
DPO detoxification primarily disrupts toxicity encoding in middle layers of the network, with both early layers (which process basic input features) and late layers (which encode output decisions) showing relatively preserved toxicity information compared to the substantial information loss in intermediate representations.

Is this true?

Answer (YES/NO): NO